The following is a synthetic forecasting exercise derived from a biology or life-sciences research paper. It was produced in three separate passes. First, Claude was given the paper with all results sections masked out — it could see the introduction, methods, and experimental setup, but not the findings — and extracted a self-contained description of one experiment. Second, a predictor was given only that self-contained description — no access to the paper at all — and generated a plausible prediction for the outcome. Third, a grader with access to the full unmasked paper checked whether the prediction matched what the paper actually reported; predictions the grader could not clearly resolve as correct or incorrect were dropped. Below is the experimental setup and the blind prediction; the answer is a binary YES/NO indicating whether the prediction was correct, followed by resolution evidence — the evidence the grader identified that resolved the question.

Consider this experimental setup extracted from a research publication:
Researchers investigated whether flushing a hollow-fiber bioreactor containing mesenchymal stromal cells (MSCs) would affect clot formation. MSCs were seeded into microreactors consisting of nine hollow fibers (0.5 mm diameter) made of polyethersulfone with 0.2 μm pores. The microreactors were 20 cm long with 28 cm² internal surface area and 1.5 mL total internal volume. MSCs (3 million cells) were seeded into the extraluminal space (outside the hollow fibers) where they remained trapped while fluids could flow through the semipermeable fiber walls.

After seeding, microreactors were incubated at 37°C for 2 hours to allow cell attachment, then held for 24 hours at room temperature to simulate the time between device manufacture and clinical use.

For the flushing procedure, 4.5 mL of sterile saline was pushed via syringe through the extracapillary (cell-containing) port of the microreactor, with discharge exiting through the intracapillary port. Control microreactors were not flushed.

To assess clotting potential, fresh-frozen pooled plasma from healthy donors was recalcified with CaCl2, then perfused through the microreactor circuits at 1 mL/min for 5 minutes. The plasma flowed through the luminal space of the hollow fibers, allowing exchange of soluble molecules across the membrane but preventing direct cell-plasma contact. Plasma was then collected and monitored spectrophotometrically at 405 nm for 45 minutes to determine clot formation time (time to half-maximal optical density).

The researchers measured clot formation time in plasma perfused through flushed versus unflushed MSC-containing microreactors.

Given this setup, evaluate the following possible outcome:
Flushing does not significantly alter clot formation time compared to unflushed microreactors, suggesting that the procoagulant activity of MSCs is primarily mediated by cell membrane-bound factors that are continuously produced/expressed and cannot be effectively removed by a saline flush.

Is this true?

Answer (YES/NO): NO